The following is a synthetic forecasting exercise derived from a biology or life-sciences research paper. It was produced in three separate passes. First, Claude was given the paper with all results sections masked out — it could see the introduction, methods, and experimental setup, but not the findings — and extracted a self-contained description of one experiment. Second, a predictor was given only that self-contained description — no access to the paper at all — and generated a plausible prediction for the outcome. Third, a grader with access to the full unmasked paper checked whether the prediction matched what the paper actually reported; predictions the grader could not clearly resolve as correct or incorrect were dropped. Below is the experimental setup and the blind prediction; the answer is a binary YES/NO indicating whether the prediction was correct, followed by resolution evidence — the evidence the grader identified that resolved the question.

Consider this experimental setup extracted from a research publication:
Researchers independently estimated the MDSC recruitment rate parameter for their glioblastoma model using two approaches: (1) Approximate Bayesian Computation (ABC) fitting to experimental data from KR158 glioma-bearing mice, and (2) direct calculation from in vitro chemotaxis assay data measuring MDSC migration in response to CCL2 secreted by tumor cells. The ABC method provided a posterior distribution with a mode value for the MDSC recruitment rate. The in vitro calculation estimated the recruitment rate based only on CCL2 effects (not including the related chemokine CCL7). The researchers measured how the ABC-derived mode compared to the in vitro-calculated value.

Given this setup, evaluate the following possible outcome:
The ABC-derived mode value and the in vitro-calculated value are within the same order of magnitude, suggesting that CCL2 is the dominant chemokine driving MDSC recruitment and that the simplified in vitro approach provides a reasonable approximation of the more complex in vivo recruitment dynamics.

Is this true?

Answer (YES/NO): NO